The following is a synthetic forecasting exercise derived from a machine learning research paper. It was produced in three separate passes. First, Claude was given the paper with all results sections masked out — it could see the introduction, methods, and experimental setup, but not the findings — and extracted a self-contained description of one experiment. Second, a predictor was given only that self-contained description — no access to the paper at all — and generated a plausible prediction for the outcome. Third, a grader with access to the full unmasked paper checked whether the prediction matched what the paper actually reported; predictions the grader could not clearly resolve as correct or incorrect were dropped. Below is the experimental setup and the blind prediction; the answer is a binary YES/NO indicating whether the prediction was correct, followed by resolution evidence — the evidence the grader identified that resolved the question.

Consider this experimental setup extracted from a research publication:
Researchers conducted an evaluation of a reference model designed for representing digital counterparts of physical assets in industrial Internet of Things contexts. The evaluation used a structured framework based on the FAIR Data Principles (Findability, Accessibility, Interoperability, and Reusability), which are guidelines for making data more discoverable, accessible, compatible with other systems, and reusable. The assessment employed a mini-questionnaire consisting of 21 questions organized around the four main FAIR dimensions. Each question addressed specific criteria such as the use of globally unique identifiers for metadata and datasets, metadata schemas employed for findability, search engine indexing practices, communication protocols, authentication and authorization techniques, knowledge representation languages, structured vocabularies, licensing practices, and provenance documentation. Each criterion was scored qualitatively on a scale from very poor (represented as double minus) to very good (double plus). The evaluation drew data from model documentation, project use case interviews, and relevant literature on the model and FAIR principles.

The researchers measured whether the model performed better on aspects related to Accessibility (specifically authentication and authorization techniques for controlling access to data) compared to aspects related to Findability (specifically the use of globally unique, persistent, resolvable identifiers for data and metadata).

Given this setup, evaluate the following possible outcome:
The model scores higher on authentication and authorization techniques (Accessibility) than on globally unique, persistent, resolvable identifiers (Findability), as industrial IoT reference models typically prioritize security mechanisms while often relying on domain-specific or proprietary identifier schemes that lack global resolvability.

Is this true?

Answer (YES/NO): YES